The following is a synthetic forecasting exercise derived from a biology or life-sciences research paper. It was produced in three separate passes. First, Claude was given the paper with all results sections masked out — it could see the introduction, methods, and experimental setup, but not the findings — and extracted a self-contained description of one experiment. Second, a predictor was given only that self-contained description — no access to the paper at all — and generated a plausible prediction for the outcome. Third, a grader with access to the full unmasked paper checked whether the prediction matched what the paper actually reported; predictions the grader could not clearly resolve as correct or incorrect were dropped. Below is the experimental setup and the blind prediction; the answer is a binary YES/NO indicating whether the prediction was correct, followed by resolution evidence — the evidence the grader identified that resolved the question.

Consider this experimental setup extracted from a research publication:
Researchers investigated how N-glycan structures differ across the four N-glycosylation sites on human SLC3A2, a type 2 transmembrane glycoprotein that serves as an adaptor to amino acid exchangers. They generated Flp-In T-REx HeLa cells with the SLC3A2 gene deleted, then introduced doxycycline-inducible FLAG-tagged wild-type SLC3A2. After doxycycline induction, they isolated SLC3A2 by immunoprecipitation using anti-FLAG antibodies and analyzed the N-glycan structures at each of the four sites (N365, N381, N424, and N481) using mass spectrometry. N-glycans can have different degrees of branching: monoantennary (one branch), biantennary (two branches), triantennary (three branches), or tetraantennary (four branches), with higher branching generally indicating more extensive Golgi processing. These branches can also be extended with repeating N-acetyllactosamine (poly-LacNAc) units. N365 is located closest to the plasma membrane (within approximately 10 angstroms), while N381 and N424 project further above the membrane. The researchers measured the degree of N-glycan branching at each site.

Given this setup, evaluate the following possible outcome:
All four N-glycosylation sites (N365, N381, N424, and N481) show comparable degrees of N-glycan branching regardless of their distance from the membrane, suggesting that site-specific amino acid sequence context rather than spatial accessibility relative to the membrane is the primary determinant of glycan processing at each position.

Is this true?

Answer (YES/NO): NO